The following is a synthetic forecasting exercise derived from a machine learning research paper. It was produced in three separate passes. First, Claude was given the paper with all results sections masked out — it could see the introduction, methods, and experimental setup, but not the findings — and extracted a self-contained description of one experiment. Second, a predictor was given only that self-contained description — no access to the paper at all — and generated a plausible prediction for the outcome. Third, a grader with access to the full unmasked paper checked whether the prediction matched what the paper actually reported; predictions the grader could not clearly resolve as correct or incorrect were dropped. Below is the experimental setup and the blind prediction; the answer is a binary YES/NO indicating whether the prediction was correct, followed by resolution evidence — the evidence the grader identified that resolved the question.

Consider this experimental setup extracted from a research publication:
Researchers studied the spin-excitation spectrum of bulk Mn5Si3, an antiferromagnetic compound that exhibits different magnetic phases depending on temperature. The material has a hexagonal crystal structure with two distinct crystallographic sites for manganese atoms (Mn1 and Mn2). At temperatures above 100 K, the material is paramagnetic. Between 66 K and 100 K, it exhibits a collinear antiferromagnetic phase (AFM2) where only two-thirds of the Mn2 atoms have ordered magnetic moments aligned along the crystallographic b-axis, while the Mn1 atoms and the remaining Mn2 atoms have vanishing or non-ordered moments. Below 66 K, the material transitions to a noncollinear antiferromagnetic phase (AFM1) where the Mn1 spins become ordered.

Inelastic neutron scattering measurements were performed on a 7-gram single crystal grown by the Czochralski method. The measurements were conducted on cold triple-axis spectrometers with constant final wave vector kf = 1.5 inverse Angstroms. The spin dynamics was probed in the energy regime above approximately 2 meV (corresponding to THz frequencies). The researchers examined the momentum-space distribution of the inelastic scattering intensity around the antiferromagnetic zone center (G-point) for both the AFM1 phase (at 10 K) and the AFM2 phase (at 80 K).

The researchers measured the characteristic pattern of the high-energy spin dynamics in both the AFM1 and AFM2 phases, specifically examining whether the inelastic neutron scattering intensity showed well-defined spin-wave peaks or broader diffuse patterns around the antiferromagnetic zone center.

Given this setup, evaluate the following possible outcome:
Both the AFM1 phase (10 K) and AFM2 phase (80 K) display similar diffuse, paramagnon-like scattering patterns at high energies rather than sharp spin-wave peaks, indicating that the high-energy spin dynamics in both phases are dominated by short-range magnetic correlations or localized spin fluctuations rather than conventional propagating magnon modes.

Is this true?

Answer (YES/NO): NO